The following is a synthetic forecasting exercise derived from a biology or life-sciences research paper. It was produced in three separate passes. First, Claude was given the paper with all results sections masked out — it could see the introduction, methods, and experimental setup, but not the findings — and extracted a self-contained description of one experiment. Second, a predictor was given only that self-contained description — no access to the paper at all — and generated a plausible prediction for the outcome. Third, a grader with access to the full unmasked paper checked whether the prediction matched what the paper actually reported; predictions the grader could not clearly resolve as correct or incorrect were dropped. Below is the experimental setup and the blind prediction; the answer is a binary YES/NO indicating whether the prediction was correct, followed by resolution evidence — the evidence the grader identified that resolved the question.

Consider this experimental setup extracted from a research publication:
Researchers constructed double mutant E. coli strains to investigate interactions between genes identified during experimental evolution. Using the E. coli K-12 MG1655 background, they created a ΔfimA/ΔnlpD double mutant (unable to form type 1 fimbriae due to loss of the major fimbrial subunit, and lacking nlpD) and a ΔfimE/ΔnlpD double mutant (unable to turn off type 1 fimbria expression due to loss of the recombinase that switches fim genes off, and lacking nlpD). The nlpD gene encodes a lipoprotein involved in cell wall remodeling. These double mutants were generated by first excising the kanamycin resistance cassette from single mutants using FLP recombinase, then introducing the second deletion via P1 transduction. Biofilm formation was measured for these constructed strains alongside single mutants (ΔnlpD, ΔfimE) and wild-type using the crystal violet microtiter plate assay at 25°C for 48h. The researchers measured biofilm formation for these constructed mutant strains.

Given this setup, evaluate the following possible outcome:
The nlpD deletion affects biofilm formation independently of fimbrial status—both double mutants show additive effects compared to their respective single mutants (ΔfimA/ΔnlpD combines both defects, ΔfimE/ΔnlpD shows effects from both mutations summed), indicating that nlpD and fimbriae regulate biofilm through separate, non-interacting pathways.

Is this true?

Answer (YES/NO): NO